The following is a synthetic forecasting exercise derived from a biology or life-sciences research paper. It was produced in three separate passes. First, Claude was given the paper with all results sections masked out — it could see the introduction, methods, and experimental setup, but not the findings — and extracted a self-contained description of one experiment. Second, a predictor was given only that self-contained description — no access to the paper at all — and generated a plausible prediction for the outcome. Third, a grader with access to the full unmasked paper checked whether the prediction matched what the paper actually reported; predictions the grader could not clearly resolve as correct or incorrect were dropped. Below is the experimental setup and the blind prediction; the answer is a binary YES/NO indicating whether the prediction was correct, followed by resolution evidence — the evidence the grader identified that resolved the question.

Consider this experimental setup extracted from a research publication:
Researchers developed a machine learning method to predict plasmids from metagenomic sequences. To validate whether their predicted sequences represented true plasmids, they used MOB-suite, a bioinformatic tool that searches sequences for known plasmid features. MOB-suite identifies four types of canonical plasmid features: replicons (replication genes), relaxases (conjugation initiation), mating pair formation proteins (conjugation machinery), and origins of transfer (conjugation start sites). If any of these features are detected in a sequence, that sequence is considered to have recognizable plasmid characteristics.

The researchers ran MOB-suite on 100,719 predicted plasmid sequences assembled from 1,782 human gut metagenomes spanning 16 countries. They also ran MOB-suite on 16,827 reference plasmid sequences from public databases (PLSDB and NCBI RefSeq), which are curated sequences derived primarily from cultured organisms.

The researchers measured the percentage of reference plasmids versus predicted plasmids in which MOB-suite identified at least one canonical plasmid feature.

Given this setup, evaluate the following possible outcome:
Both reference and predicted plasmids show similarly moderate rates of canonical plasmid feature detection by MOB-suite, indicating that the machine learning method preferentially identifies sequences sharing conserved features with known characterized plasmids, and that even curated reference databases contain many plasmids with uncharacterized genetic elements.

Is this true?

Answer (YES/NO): NO